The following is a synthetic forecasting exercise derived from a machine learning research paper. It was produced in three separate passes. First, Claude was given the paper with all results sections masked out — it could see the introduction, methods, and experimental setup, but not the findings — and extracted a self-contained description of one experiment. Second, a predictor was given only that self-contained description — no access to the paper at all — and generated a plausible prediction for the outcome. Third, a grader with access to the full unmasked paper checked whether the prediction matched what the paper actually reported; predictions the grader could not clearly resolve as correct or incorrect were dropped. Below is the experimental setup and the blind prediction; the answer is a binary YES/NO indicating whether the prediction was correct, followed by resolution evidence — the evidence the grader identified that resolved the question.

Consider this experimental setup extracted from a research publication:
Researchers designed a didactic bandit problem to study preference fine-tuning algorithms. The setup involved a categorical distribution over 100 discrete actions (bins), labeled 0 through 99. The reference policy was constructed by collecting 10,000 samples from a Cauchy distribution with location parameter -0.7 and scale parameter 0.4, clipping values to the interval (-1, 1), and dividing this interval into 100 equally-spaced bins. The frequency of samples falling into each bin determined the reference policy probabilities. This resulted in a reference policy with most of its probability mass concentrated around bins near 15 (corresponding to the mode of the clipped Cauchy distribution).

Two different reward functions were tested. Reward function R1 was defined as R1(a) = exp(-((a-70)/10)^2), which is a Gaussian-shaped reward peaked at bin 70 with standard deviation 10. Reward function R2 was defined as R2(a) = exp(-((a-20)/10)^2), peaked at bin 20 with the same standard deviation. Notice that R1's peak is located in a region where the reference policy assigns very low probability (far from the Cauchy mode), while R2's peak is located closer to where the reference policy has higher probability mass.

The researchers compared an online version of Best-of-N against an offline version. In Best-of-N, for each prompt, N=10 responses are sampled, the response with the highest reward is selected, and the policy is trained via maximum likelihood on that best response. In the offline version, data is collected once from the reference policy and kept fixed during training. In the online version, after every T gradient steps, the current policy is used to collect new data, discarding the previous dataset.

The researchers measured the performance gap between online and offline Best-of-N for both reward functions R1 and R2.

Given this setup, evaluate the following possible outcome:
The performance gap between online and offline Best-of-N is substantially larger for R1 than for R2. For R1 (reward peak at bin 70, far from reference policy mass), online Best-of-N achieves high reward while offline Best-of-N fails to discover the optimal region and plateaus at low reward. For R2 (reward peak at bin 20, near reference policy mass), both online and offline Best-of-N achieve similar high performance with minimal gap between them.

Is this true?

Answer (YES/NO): NO